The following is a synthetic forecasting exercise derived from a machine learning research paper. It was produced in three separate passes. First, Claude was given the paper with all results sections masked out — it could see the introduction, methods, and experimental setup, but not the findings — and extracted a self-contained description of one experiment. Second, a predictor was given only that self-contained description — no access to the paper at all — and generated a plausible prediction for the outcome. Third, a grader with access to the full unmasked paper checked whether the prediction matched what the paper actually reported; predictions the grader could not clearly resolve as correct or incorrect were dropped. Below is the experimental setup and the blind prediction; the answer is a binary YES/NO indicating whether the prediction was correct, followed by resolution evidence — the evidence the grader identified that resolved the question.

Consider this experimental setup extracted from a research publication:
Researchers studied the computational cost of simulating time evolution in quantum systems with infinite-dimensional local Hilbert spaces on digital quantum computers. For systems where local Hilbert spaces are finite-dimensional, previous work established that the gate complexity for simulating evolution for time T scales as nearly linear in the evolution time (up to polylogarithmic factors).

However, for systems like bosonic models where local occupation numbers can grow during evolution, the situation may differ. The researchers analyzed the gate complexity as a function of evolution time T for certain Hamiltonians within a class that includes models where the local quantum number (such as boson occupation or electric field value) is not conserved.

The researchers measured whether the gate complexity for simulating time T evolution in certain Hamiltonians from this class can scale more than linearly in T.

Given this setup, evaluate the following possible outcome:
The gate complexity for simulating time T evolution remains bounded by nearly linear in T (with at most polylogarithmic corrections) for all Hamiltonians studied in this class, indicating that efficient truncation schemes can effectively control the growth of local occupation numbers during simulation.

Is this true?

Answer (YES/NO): NO